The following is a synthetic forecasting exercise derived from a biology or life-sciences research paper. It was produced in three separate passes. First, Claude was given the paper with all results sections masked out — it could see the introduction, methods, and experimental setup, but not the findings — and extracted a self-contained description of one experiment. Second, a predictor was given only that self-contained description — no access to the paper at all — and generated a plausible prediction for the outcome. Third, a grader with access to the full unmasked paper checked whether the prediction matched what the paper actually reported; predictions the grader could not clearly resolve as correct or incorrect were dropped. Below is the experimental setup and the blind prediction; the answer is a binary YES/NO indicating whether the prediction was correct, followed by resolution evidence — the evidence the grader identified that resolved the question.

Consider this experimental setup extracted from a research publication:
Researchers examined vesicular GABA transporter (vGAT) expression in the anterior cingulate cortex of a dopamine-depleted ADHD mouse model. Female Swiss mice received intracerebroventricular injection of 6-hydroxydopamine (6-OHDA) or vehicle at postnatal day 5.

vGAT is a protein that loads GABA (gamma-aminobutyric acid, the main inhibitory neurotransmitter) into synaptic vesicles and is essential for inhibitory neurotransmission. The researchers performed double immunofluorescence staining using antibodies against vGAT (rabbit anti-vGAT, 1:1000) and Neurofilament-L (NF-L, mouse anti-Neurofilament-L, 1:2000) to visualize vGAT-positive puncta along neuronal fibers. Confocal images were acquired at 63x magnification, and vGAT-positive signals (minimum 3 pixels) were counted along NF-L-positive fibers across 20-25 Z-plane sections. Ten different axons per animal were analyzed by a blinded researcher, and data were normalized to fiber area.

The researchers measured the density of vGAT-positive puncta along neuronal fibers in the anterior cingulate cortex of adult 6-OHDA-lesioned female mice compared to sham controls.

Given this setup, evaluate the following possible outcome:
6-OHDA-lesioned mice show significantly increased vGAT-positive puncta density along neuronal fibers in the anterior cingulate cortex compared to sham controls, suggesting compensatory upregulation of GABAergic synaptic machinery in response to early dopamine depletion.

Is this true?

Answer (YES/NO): YES